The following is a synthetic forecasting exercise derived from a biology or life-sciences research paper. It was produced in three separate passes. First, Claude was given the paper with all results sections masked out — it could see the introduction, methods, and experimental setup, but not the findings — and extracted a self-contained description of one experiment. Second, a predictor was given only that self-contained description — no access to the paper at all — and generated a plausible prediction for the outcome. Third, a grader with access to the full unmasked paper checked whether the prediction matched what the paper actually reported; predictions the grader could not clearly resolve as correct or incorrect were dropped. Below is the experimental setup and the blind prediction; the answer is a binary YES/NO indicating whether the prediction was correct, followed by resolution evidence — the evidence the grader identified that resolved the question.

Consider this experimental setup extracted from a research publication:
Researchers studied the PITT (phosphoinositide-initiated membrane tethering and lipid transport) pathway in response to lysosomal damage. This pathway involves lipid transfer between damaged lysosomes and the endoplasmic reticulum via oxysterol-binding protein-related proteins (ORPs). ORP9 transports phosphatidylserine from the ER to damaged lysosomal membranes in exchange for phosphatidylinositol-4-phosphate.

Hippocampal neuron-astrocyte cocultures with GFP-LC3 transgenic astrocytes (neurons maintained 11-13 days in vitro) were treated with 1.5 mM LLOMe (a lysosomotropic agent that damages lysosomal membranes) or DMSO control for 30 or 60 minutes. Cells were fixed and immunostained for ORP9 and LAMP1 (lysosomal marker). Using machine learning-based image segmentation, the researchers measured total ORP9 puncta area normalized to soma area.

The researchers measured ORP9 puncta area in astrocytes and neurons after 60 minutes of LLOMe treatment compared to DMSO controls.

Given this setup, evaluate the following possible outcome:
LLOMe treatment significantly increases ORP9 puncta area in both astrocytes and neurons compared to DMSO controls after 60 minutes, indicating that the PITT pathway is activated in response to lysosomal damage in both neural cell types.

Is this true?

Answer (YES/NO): YES